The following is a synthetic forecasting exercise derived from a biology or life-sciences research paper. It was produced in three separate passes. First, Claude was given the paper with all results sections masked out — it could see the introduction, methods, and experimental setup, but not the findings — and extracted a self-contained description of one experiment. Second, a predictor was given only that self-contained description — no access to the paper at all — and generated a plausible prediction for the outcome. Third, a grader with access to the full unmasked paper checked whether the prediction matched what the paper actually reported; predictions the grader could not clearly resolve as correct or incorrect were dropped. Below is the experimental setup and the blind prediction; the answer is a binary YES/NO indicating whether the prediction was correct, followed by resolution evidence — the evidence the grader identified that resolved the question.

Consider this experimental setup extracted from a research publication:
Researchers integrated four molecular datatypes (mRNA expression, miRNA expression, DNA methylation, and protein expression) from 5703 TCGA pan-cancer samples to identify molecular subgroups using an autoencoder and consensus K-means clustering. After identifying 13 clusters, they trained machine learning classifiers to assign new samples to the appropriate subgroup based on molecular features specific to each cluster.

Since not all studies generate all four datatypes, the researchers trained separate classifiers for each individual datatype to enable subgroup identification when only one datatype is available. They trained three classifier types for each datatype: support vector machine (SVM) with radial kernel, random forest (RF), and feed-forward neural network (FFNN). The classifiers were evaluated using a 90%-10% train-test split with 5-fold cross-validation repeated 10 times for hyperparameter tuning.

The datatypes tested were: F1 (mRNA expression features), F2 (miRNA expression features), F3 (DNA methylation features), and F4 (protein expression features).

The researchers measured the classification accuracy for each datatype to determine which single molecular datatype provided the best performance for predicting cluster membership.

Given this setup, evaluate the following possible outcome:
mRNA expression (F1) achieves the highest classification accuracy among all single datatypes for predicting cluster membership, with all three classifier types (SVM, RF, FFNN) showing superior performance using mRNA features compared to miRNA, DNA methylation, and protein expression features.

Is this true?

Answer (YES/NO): NO